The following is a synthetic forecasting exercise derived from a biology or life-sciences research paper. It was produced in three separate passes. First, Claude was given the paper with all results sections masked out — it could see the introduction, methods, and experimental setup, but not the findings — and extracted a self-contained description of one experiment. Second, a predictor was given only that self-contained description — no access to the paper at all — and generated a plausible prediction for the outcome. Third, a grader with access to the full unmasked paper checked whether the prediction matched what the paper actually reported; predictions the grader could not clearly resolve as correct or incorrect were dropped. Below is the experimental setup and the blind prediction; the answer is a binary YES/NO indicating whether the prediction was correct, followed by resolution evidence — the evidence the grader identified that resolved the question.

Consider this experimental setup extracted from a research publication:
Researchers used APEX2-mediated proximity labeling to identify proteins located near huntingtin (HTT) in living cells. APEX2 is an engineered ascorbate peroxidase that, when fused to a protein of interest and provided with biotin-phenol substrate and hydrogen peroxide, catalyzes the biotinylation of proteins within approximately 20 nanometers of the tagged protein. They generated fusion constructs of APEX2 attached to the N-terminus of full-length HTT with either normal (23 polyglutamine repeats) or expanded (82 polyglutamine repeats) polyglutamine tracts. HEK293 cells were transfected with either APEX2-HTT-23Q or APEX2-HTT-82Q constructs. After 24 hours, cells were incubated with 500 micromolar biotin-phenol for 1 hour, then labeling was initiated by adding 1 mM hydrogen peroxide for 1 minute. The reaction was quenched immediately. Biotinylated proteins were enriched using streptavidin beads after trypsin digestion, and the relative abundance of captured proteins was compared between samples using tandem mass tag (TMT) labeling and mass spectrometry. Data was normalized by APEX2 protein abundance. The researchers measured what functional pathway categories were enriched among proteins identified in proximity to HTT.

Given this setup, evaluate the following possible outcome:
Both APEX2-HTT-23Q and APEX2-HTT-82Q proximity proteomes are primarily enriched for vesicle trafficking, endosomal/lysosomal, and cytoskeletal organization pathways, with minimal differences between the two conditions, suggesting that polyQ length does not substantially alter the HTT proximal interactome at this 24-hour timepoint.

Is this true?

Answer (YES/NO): NO